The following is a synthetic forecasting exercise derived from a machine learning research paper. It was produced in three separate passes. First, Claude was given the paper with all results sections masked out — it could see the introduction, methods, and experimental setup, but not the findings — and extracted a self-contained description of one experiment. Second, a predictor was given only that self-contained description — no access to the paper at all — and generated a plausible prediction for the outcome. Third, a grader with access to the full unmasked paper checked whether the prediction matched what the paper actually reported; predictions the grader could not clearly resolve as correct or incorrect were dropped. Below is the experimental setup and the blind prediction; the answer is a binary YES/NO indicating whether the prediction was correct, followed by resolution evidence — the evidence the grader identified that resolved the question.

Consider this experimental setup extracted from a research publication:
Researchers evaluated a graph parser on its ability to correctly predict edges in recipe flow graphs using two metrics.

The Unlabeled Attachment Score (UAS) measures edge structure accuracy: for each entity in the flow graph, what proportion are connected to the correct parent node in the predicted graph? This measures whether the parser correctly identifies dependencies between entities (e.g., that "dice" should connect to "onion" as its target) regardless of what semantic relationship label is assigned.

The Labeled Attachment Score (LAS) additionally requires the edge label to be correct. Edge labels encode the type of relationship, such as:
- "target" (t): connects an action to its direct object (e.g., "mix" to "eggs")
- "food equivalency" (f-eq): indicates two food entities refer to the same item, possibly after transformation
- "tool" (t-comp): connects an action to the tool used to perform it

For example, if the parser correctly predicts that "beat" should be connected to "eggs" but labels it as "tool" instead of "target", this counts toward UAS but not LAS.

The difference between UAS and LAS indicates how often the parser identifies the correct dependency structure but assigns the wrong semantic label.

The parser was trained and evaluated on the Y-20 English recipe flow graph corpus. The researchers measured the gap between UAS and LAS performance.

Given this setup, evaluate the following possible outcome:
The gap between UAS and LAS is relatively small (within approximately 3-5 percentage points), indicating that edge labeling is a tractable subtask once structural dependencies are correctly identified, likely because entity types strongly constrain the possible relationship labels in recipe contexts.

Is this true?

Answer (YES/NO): YES